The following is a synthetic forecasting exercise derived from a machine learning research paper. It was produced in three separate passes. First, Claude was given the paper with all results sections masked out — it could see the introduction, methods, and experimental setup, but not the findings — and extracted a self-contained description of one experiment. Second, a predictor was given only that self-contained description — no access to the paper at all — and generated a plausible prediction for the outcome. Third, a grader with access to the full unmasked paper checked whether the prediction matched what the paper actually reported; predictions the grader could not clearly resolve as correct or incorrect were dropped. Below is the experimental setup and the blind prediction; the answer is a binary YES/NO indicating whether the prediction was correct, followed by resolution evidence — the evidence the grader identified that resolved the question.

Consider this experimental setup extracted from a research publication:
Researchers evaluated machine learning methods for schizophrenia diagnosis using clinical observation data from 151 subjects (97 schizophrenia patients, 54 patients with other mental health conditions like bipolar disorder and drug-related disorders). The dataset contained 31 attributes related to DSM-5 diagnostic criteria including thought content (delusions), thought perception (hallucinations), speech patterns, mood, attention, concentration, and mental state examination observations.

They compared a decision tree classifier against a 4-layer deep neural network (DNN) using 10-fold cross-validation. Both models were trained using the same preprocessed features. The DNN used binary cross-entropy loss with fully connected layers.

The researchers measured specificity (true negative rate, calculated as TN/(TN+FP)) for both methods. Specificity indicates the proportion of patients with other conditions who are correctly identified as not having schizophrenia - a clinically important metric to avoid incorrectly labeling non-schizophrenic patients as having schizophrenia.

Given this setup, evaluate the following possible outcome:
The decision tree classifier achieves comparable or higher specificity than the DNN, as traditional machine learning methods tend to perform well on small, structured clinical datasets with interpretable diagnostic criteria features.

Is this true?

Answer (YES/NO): YES